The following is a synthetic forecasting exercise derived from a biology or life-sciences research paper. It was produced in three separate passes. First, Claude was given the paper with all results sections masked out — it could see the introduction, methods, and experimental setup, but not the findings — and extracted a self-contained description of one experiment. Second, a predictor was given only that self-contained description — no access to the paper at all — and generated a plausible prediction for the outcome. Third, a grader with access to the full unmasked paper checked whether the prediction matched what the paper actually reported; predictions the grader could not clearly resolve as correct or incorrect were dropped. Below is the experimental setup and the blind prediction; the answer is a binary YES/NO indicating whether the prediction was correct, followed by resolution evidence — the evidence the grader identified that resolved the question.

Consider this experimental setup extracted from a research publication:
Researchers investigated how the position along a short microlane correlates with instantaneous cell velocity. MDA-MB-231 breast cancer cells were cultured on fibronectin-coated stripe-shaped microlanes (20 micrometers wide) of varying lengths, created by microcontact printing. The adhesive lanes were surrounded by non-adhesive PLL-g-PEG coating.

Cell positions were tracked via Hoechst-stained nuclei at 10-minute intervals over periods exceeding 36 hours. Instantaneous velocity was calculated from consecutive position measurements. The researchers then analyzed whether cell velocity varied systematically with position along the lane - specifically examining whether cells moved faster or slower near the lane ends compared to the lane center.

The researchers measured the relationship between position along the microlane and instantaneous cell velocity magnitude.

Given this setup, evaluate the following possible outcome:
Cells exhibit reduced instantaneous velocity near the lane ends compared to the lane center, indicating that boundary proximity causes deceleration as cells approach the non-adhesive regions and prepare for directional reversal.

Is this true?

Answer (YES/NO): YES